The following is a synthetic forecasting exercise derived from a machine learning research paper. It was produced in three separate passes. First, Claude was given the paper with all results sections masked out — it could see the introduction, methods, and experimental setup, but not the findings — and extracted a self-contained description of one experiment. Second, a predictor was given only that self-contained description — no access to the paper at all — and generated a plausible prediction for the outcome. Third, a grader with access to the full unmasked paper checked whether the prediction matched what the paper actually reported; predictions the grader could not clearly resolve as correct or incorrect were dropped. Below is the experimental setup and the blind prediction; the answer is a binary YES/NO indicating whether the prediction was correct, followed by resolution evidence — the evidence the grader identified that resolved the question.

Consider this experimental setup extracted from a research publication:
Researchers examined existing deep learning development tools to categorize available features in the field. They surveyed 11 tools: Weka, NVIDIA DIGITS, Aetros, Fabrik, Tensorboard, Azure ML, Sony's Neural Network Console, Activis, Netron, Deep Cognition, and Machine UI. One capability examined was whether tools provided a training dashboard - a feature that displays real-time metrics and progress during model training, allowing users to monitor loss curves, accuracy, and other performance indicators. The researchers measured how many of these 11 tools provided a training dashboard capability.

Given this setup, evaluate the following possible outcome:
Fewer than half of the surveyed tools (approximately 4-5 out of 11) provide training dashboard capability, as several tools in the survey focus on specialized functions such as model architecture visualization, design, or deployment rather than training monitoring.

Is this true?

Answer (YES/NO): NO